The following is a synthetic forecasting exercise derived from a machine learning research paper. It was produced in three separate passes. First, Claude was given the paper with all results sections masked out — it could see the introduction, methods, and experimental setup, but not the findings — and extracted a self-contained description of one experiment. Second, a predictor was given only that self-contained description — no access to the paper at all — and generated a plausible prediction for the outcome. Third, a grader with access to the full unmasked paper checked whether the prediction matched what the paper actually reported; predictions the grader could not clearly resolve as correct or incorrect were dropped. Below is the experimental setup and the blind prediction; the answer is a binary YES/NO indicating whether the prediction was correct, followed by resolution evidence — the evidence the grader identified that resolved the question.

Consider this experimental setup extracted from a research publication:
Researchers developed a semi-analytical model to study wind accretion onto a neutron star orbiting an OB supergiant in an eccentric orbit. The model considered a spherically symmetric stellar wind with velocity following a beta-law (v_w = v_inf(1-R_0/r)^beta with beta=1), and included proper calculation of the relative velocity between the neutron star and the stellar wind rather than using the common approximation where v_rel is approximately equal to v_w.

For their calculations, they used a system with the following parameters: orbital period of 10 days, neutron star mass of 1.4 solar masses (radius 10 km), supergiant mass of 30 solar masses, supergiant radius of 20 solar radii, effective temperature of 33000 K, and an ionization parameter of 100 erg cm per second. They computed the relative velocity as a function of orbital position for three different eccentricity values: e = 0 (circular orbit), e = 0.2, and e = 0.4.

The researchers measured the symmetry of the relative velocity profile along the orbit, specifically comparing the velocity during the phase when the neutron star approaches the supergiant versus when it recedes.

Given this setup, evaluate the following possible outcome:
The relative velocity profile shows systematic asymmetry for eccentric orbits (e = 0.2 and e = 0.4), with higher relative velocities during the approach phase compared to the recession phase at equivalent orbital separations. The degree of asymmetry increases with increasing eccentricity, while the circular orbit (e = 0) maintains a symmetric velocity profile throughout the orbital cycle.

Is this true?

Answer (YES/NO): YES